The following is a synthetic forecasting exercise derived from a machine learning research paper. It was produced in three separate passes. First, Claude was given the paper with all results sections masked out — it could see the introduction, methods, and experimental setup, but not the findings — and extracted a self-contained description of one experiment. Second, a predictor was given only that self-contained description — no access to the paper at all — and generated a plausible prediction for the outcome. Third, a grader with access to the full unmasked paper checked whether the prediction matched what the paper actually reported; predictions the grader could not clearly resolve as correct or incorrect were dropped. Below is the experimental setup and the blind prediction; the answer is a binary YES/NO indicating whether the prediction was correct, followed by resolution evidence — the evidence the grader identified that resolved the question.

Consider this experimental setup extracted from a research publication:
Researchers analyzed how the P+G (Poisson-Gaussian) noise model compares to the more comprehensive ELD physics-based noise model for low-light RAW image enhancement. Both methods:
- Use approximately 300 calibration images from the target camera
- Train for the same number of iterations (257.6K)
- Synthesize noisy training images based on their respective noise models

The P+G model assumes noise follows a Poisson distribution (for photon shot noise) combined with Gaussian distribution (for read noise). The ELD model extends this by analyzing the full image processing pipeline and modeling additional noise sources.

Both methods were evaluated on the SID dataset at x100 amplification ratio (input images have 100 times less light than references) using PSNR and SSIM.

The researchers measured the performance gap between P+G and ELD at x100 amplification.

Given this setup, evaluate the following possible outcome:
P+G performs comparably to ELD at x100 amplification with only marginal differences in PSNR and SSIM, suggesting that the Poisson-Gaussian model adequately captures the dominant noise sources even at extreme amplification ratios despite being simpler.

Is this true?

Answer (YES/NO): NO